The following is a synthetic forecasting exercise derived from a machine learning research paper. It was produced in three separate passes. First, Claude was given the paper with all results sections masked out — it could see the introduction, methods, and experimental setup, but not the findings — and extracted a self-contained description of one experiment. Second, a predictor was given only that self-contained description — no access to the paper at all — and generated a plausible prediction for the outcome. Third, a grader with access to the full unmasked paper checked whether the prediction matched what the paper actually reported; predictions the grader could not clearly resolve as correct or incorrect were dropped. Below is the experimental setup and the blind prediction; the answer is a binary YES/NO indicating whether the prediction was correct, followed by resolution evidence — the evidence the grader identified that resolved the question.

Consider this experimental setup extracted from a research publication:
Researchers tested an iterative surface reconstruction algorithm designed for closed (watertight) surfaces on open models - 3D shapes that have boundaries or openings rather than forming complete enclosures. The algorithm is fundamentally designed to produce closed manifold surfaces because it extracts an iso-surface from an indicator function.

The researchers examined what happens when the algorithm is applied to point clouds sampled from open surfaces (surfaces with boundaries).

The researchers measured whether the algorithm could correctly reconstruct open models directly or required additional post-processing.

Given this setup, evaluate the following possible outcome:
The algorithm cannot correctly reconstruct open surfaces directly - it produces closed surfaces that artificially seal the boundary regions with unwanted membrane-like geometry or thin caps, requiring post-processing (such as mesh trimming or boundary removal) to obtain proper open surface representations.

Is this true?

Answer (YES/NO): YES